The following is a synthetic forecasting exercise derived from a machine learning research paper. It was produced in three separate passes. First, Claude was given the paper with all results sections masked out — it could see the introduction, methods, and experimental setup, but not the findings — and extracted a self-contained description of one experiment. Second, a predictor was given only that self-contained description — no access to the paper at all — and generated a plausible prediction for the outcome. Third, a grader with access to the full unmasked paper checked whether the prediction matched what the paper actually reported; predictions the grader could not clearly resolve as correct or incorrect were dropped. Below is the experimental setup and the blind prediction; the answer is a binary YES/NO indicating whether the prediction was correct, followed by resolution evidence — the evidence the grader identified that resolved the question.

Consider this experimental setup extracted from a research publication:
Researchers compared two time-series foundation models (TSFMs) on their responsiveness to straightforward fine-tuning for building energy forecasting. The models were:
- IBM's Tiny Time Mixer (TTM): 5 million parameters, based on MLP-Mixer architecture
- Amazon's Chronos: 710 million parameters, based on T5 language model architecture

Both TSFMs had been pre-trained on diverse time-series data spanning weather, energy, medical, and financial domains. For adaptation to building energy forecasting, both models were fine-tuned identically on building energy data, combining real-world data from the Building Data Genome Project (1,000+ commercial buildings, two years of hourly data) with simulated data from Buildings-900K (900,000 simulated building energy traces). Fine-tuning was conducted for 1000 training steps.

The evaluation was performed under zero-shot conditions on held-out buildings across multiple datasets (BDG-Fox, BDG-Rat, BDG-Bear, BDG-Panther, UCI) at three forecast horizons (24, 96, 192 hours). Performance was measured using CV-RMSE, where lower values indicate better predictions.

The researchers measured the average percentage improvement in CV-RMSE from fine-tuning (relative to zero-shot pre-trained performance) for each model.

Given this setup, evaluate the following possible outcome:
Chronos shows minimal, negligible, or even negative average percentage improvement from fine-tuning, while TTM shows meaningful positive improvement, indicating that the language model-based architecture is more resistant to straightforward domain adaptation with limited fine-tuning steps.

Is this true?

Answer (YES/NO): NO